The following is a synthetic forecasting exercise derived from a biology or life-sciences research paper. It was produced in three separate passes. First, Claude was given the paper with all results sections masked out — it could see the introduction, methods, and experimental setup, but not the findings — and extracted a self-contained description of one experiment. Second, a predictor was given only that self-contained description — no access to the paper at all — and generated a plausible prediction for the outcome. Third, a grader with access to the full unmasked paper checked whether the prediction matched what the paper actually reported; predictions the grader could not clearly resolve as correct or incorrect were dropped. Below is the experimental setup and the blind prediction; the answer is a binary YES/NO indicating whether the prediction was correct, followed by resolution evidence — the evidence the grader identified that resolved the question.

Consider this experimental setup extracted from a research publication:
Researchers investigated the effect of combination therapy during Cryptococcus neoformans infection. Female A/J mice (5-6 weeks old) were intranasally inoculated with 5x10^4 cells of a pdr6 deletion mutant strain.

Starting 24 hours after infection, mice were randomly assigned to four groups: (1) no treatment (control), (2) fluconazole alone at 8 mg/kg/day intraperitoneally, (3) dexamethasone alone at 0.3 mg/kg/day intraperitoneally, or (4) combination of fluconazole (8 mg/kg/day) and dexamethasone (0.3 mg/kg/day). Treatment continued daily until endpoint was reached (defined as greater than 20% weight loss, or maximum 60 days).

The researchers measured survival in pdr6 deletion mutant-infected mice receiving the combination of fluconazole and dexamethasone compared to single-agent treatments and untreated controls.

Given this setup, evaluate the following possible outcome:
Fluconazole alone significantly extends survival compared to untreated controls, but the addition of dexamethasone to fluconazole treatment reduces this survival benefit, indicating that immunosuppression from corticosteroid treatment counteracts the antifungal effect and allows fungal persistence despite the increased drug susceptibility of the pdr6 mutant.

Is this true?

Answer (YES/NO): NO